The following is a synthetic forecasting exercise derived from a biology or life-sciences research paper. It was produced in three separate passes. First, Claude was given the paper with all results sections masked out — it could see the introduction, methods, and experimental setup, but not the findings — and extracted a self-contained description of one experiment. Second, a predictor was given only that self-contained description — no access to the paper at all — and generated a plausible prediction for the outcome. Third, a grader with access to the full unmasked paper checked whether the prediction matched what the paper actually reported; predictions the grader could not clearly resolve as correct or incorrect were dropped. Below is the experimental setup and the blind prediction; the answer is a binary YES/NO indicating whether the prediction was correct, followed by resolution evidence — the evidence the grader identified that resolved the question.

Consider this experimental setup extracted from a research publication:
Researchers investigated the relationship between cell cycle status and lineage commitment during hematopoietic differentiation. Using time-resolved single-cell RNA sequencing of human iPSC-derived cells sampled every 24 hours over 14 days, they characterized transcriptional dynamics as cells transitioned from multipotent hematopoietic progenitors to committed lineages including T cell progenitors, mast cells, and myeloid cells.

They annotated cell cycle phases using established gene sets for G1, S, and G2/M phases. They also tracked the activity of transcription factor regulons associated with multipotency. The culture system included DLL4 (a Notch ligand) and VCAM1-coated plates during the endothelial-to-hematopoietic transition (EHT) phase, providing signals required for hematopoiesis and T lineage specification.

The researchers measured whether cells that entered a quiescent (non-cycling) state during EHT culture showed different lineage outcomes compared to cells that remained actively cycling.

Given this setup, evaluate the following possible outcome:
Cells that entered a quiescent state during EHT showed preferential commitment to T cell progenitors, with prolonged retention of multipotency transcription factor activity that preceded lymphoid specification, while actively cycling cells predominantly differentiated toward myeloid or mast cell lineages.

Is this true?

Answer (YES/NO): NO